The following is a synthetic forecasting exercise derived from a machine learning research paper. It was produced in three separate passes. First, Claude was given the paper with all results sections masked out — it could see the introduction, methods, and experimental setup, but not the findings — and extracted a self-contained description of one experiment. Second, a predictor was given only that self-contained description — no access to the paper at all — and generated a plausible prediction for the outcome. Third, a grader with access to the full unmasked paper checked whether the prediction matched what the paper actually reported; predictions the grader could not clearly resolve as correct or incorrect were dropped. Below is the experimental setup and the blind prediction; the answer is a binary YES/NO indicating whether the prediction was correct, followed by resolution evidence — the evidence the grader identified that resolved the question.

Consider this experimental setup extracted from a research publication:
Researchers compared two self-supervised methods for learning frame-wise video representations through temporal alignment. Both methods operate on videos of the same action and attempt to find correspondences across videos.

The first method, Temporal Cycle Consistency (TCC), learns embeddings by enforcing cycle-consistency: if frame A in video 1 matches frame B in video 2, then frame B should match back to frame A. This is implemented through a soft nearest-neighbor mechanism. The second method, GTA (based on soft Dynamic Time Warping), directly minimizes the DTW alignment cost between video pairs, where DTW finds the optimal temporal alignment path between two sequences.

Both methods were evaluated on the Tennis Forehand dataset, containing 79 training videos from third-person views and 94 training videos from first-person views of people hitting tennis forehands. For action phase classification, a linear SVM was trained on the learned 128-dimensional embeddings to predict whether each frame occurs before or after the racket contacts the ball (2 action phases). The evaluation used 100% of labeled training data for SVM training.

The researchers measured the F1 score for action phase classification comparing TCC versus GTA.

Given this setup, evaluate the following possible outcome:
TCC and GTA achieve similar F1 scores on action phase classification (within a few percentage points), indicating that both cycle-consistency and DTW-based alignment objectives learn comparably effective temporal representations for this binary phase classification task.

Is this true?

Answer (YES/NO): NO